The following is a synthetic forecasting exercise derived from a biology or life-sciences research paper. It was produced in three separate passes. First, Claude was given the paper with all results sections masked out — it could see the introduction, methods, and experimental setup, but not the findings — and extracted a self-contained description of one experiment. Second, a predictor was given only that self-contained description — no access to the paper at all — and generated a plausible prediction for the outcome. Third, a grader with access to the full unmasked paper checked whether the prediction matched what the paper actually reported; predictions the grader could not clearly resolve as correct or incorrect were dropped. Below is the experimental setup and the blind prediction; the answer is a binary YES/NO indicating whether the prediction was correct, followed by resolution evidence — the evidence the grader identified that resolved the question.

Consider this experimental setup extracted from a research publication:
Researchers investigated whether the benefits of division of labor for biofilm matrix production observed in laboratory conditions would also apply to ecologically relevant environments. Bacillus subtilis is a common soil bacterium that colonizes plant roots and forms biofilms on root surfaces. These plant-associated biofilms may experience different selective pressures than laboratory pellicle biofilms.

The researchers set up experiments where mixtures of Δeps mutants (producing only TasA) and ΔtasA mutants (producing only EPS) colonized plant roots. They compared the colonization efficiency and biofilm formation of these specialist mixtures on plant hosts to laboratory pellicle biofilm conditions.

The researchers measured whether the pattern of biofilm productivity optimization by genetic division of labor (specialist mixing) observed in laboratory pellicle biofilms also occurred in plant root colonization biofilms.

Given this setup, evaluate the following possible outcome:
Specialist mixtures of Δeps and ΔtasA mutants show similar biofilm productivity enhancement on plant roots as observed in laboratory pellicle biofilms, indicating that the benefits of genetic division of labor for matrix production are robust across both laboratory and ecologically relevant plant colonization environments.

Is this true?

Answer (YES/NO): YES